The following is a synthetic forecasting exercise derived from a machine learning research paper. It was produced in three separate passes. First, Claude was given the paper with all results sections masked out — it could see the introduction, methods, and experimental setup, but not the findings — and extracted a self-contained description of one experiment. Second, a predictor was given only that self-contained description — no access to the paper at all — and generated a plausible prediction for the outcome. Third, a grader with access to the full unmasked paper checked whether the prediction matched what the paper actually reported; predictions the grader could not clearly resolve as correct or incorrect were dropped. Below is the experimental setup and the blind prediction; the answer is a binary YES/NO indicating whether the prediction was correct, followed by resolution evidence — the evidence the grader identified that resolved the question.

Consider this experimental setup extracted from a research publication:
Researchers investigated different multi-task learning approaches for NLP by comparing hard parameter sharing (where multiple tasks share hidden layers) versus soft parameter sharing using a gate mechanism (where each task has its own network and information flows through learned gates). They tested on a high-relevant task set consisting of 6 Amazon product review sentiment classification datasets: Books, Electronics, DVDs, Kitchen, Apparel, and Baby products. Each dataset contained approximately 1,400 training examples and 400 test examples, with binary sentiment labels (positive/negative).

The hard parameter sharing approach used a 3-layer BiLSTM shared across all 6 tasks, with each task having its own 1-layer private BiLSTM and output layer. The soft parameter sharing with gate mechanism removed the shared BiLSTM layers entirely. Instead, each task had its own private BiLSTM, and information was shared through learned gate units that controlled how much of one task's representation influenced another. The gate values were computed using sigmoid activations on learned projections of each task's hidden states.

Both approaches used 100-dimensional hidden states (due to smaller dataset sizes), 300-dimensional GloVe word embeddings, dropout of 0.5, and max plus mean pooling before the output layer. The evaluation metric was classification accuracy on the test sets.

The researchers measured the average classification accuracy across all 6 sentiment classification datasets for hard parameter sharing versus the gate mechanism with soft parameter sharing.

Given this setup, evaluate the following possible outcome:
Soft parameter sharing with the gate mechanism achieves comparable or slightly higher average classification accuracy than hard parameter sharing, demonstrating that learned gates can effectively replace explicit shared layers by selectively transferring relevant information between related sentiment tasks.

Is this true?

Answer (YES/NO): NO